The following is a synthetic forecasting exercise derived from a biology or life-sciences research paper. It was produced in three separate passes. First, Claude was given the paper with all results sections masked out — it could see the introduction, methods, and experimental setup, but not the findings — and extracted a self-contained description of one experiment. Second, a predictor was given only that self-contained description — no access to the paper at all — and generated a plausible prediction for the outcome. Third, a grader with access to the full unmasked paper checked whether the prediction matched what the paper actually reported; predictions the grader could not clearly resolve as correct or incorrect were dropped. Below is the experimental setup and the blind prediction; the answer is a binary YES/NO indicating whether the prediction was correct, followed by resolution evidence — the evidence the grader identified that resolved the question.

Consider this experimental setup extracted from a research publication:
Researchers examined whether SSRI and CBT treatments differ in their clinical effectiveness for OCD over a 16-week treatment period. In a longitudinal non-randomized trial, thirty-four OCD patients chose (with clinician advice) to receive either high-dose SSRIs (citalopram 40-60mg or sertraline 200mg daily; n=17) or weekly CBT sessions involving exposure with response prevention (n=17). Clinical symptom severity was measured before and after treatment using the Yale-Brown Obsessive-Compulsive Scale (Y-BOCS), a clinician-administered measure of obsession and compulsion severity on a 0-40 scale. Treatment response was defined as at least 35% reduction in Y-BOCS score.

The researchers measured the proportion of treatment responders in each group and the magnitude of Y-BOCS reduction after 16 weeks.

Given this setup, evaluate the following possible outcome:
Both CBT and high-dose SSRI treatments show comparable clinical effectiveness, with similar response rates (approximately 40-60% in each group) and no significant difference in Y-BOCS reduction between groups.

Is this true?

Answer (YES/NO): NO